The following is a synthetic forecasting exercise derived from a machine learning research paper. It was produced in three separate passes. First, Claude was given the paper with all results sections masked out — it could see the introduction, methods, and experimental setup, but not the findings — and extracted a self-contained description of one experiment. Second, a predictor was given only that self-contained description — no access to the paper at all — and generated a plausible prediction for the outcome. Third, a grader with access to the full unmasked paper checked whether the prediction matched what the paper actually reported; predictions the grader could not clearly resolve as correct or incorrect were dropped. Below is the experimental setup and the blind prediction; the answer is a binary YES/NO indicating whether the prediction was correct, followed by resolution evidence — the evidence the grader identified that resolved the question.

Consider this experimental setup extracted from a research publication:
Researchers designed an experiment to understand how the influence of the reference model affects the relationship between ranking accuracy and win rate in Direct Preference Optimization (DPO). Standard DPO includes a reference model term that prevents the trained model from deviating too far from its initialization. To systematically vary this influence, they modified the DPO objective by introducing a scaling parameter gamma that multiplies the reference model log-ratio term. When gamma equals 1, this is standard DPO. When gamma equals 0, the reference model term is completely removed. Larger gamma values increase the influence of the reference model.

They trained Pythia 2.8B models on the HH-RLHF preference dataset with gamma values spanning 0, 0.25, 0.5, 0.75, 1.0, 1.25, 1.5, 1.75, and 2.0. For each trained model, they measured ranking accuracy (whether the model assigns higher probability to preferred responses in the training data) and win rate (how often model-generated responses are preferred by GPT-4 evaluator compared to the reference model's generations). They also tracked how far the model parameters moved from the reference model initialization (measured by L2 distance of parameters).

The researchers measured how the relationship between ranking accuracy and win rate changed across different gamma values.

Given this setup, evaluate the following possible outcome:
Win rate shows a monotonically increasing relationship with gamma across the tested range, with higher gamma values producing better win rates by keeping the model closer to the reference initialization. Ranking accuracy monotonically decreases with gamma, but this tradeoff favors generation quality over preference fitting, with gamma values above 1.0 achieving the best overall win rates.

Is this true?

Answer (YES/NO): NO